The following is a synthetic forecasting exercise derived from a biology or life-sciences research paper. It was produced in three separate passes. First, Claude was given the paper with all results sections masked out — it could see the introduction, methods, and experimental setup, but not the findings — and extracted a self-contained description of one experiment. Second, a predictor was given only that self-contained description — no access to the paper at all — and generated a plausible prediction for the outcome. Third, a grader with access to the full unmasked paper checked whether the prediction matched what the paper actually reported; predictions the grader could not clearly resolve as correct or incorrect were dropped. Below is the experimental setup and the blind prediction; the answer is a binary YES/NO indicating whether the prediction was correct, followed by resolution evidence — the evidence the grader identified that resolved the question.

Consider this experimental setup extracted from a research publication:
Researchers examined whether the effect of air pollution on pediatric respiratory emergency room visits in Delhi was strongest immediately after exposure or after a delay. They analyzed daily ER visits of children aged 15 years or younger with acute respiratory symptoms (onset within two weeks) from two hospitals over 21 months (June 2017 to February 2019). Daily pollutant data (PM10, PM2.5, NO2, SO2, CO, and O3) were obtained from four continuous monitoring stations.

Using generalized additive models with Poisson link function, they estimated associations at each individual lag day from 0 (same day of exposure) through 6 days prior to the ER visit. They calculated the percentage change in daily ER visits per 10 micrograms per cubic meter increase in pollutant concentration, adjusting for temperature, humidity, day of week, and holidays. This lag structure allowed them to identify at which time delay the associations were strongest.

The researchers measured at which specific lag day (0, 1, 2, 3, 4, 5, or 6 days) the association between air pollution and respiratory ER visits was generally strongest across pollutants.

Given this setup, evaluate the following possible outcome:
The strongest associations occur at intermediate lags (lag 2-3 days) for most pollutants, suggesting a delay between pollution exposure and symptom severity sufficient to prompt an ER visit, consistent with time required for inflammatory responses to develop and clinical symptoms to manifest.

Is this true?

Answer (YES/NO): NO